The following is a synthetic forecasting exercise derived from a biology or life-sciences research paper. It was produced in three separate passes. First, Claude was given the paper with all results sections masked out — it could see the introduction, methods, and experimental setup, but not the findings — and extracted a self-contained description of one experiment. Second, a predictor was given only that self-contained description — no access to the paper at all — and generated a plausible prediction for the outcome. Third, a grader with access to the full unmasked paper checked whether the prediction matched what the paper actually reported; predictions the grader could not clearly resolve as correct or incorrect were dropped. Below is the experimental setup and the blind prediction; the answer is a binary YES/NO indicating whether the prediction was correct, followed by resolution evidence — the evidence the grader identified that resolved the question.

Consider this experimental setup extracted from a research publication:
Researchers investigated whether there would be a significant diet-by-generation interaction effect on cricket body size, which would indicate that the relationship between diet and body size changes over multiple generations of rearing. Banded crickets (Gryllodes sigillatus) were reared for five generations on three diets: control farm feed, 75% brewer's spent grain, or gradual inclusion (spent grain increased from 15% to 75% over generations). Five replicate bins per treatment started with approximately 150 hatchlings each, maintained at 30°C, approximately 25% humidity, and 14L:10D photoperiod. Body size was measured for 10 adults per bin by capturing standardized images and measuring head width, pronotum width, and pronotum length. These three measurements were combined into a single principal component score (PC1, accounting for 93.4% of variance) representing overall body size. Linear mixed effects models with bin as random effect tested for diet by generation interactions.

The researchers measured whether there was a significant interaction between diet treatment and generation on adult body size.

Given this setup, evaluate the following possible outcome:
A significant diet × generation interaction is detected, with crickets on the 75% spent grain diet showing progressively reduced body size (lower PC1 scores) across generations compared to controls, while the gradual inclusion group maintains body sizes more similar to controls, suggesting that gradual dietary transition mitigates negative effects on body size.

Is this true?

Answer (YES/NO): NO